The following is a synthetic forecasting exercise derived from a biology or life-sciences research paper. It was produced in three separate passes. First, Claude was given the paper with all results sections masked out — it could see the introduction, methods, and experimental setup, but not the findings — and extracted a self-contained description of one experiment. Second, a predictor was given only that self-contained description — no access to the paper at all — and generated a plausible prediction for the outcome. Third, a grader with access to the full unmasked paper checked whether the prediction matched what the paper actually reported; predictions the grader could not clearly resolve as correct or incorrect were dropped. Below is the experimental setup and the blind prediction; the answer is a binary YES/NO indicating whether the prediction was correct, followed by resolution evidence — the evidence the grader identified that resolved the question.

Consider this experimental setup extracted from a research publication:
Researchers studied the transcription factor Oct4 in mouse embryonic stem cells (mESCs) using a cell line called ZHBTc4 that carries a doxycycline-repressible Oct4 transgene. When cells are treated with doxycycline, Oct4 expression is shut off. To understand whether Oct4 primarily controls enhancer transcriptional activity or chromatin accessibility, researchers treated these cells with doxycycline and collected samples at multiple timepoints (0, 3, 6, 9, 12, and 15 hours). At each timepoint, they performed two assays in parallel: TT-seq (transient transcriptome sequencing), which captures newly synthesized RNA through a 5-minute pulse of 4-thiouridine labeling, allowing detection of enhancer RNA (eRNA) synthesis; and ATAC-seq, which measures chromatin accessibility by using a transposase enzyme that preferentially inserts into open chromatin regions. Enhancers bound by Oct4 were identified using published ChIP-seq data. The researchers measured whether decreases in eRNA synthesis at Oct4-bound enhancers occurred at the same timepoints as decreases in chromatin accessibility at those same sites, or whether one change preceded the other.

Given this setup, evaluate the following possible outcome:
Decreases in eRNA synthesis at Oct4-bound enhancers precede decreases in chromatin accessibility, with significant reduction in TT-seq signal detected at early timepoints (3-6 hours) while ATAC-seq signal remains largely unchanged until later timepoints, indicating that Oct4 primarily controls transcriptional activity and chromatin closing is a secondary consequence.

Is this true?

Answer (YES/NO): YES